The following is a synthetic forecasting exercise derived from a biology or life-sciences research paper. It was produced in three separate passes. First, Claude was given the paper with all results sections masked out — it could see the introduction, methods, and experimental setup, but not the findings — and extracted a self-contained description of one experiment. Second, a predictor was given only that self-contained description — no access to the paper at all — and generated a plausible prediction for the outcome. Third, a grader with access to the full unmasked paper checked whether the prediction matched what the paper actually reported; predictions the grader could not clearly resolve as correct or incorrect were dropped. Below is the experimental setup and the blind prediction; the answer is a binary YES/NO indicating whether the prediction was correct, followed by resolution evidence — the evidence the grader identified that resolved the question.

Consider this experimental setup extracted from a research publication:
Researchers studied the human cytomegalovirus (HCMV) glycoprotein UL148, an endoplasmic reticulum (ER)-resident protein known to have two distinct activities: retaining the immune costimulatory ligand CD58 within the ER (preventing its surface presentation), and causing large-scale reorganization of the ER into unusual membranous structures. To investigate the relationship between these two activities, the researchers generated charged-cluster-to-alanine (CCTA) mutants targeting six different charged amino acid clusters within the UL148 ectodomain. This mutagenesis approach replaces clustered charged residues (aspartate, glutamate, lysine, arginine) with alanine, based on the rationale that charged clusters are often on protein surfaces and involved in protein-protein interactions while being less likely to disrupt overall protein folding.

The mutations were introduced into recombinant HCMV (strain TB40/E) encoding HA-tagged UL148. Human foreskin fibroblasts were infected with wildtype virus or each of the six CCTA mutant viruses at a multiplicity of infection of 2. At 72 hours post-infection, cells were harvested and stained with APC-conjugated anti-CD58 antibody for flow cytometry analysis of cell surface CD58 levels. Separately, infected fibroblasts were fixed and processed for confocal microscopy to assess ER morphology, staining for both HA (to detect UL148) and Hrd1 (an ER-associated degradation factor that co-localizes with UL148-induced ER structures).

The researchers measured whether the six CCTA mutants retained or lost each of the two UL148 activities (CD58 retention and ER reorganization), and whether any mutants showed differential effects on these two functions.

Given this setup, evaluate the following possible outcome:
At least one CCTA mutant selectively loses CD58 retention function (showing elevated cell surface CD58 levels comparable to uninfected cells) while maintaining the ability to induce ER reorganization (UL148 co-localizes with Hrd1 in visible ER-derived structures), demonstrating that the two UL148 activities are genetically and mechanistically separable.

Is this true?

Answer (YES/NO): NO